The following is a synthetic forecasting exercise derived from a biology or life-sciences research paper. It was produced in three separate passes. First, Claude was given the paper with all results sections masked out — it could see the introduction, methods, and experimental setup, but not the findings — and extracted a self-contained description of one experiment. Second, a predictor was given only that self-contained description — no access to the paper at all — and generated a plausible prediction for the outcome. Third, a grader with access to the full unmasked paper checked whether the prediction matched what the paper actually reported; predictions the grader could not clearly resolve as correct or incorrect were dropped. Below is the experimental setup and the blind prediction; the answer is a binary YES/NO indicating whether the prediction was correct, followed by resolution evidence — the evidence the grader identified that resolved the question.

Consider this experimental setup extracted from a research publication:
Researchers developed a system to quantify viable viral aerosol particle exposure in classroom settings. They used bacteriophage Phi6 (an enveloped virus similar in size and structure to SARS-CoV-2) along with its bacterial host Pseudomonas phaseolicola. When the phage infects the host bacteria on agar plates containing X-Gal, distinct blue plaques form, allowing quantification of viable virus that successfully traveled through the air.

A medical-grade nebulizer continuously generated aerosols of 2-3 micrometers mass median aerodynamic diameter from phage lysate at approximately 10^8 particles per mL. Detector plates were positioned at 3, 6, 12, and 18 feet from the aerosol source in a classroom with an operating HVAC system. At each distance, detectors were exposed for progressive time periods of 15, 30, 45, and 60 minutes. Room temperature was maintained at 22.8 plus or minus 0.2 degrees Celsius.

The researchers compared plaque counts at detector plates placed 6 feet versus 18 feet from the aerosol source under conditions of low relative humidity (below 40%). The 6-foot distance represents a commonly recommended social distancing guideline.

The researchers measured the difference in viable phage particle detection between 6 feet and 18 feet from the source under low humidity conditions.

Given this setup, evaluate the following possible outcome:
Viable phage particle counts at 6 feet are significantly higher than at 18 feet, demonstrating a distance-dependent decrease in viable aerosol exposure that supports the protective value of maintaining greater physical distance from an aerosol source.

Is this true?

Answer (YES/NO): NO